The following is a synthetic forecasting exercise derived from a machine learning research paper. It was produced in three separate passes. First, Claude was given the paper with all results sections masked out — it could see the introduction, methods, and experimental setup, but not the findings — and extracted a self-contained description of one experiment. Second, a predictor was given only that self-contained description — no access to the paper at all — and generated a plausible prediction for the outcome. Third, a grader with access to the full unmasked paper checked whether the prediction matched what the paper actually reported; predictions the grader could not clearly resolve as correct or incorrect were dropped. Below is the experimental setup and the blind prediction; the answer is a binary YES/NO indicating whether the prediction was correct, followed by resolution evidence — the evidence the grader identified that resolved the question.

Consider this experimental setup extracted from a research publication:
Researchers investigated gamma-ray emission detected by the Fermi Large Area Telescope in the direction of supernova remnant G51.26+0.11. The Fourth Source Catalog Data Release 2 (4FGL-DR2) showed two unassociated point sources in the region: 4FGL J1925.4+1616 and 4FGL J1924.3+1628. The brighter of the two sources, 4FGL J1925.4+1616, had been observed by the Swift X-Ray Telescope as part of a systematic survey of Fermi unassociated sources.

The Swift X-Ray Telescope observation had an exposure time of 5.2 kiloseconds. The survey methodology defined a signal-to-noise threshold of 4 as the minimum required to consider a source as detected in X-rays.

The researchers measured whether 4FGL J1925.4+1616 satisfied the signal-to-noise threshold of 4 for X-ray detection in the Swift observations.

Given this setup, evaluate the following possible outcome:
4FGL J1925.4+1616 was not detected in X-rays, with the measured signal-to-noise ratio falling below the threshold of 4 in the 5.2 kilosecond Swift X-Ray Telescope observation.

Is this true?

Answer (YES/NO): YES